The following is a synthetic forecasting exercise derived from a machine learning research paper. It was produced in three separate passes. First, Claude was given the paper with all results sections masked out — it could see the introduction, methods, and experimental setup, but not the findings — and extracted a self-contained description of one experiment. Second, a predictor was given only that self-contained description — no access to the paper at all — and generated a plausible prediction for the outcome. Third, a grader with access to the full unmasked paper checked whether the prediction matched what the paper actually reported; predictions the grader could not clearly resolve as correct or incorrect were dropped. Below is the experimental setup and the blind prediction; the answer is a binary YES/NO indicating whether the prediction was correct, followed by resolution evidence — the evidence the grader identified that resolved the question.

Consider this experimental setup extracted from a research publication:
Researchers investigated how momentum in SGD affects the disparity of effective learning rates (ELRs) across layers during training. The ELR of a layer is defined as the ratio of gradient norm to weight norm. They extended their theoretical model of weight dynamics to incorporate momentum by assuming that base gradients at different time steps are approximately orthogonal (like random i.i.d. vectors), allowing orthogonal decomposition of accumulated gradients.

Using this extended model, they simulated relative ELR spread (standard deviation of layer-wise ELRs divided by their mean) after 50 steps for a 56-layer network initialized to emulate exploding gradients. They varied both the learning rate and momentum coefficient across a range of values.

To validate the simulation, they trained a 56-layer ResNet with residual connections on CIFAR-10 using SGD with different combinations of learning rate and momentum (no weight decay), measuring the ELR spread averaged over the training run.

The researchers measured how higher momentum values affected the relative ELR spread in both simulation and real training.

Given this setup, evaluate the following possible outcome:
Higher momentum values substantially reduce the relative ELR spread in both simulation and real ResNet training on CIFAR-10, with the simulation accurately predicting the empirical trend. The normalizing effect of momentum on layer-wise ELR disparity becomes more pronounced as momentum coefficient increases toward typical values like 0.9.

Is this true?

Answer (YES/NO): YES